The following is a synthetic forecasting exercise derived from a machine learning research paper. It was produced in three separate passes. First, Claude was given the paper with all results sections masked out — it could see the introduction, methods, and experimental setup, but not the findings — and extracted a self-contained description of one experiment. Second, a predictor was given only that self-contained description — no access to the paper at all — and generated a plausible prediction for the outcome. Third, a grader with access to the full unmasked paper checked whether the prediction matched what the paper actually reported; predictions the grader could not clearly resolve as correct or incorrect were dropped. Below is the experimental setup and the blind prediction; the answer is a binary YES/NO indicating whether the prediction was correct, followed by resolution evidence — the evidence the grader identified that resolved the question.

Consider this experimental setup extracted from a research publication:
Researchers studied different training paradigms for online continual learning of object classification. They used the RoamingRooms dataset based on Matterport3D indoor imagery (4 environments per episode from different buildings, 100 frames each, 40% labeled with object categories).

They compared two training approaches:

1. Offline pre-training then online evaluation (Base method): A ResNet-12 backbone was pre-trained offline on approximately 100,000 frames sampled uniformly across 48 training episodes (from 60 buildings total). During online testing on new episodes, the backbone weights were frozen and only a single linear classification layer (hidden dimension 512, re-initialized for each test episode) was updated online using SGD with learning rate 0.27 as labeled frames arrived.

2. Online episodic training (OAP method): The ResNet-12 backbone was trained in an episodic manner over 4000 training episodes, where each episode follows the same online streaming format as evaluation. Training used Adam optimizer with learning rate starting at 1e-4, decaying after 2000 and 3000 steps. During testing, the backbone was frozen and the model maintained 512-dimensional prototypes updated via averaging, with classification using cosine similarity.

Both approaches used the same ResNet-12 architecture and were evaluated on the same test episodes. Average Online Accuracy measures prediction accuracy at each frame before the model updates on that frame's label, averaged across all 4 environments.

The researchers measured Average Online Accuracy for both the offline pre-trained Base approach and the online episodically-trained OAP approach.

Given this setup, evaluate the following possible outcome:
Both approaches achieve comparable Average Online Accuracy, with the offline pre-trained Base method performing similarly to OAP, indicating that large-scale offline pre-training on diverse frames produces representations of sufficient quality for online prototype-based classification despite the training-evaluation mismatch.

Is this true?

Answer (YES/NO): NO